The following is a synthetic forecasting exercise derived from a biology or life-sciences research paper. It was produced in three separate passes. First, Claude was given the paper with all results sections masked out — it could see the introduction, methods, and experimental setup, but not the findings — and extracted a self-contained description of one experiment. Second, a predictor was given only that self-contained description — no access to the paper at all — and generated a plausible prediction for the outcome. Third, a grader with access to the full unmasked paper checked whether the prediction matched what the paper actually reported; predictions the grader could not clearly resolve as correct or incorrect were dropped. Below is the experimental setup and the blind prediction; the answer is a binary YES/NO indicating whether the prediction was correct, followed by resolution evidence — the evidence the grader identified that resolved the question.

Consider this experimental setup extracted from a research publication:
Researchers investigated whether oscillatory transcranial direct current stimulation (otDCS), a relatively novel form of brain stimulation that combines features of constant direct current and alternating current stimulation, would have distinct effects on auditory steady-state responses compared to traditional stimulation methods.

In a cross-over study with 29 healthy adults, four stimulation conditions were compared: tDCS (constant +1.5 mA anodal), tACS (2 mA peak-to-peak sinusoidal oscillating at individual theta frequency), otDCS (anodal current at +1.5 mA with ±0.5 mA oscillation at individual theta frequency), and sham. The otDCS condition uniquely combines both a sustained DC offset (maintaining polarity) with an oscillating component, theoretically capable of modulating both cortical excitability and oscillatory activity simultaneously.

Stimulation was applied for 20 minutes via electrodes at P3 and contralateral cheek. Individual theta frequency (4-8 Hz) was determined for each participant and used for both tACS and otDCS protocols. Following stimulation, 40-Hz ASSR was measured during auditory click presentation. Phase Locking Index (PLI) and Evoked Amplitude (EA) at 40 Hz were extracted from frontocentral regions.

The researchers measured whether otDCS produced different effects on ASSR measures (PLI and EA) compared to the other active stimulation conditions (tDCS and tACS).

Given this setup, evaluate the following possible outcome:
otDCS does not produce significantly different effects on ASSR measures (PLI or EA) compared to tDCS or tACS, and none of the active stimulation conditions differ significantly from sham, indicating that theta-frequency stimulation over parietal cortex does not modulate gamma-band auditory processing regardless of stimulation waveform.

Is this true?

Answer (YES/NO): YES